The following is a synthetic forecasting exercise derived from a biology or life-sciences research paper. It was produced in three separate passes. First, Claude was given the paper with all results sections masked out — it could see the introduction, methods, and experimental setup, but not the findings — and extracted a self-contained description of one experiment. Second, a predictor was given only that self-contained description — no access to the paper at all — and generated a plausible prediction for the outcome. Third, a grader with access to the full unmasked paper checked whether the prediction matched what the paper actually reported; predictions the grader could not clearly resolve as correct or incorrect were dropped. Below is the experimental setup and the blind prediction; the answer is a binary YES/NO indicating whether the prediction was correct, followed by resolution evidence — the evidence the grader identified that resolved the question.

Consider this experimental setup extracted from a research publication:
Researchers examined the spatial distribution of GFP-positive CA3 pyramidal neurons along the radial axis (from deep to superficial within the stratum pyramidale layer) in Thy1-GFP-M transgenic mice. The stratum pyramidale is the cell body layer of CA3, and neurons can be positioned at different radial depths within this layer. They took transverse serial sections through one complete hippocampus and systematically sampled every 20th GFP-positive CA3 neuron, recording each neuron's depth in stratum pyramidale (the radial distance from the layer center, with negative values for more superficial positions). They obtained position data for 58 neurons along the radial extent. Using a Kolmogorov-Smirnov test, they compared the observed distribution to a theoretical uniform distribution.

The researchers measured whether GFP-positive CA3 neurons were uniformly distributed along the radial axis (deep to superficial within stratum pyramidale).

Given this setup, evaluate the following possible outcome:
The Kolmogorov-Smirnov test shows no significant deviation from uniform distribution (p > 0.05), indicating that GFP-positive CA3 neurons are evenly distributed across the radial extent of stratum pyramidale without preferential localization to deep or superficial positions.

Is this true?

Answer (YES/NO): YES